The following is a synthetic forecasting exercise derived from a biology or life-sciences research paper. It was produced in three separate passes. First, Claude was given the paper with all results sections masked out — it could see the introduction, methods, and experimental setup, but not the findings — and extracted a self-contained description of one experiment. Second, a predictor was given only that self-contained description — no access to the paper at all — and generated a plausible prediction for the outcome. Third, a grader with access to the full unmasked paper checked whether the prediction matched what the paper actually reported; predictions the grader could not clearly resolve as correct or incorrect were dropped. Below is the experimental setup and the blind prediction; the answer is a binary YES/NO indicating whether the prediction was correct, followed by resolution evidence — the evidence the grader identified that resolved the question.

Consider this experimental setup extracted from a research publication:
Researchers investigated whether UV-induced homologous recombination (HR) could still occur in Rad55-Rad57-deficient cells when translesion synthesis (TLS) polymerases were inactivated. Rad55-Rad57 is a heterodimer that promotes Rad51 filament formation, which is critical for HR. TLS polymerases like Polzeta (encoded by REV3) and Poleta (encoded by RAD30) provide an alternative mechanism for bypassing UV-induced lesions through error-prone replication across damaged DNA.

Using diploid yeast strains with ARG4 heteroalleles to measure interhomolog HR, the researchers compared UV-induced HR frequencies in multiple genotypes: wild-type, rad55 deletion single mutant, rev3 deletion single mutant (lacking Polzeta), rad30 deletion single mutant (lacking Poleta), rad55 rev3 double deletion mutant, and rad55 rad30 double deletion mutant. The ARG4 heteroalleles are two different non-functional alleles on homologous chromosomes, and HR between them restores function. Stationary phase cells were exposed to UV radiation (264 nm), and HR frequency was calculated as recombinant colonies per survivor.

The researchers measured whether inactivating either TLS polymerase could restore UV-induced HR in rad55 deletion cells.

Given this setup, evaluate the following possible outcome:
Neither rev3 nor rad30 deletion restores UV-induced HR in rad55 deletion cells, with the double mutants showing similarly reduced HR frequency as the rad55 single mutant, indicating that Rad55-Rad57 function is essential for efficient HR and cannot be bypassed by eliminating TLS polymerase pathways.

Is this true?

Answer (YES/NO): NO